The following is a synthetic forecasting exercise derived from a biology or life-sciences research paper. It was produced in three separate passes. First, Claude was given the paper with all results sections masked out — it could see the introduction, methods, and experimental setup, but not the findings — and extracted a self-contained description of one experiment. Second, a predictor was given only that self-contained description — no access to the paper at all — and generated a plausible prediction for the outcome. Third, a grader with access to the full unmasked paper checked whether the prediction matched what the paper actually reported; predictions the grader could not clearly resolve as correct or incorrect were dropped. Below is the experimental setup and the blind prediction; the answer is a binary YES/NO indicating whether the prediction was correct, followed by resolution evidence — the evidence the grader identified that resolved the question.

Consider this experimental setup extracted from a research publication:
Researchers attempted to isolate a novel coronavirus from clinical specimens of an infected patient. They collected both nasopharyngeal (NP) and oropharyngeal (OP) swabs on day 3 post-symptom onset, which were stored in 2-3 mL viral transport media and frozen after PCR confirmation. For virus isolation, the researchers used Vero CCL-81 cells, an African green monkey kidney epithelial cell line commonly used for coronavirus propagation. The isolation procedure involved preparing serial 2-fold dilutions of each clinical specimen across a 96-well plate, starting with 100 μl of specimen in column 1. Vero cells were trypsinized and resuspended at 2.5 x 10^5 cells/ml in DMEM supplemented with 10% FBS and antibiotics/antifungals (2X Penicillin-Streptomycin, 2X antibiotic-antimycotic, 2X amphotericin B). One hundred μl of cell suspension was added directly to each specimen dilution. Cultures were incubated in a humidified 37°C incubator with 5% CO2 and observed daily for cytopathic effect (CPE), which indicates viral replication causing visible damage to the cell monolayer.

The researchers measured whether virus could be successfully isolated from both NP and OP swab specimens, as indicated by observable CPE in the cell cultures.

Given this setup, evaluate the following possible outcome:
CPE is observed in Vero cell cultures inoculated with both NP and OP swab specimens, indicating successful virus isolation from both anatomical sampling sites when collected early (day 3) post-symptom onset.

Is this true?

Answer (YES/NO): YES